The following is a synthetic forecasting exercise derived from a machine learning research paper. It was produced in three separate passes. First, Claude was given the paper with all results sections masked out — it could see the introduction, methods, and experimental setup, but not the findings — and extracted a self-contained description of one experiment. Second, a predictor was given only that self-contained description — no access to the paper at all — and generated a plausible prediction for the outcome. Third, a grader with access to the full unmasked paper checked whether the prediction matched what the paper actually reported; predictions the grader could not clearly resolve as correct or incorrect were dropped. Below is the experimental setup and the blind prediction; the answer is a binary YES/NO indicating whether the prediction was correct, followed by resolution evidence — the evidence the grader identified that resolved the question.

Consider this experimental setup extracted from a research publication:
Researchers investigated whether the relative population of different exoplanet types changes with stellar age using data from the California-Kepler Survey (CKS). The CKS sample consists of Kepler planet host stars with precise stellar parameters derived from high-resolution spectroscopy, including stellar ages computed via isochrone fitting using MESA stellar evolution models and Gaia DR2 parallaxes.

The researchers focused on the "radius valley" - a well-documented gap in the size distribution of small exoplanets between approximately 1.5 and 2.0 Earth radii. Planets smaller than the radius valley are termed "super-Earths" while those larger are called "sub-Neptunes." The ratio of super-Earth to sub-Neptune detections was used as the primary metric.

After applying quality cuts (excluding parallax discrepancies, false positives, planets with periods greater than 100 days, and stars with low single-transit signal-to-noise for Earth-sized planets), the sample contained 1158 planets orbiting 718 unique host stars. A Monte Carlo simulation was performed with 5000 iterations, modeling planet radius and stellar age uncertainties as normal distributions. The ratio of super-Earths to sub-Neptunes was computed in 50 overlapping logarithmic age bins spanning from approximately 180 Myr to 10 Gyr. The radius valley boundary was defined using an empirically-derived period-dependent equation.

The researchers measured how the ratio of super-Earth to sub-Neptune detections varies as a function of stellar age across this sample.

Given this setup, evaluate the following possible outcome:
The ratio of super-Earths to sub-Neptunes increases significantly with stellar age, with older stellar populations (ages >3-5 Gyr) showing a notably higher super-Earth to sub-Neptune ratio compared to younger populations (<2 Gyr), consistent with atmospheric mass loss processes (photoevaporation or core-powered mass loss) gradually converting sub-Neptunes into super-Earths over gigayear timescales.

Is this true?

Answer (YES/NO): YES